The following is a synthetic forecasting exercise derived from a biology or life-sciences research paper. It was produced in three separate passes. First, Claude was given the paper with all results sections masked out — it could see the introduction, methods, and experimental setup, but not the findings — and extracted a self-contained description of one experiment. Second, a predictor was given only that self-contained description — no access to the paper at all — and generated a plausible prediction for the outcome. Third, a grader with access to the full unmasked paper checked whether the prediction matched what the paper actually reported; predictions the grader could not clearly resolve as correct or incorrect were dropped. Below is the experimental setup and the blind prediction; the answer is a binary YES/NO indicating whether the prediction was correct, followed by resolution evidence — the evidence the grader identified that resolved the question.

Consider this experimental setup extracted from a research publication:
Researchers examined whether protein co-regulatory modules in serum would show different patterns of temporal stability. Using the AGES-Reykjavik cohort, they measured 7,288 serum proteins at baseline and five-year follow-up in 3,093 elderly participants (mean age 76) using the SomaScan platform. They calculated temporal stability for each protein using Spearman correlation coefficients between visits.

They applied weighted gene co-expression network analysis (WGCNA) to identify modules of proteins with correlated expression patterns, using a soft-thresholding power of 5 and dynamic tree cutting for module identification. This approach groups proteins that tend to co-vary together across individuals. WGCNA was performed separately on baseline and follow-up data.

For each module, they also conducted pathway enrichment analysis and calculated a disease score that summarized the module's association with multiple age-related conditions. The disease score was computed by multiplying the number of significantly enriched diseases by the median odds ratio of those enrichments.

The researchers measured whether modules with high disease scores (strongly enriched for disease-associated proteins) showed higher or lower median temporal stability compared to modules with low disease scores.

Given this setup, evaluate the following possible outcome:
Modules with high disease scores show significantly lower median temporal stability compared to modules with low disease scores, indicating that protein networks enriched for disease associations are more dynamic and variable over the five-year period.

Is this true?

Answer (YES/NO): NO